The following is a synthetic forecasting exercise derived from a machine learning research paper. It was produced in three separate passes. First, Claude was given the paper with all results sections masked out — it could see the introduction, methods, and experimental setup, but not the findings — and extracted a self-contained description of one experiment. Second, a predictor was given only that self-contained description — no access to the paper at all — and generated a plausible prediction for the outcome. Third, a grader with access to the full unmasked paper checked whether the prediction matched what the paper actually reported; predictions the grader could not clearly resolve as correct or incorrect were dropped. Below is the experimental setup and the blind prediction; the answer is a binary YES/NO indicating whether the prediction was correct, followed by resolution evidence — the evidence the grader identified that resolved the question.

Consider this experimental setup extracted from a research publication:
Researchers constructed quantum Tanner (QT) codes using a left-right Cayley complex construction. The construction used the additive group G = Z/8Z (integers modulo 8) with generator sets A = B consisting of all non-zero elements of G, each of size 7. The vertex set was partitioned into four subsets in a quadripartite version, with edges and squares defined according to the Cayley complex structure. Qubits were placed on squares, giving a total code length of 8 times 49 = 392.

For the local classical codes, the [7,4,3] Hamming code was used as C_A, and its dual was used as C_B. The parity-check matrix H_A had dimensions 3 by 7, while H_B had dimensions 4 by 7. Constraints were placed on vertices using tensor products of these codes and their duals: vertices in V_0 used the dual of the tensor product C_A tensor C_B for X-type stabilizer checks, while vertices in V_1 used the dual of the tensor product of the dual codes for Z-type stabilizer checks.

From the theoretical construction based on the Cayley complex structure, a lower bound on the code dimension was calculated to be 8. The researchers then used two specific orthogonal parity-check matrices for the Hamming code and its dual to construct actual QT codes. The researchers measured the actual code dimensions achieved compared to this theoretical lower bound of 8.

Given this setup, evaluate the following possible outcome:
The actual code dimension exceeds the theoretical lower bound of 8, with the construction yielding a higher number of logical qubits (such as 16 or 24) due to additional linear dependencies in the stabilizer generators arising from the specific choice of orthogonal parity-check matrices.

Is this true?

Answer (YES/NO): YES